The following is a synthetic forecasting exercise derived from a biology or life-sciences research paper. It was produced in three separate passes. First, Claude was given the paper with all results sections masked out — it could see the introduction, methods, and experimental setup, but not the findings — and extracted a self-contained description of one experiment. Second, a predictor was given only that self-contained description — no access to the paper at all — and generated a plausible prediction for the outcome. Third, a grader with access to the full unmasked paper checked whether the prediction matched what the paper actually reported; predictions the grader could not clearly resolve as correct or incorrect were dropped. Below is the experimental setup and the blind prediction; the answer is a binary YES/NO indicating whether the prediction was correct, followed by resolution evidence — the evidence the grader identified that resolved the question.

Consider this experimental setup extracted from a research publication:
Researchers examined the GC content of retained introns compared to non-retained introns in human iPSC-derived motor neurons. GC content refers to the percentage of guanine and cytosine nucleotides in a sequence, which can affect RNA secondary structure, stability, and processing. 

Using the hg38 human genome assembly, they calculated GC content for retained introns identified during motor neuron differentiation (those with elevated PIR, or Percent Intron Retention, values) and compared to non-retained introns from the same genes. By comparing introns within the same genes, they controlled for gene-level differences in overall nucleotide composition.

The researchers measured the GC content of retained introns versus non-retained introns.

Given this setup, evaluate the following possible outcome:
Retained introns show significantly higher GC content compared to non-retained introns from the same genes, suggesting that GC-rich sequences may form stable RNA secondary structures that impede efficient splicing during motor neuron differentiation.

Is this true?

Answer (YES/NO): YES